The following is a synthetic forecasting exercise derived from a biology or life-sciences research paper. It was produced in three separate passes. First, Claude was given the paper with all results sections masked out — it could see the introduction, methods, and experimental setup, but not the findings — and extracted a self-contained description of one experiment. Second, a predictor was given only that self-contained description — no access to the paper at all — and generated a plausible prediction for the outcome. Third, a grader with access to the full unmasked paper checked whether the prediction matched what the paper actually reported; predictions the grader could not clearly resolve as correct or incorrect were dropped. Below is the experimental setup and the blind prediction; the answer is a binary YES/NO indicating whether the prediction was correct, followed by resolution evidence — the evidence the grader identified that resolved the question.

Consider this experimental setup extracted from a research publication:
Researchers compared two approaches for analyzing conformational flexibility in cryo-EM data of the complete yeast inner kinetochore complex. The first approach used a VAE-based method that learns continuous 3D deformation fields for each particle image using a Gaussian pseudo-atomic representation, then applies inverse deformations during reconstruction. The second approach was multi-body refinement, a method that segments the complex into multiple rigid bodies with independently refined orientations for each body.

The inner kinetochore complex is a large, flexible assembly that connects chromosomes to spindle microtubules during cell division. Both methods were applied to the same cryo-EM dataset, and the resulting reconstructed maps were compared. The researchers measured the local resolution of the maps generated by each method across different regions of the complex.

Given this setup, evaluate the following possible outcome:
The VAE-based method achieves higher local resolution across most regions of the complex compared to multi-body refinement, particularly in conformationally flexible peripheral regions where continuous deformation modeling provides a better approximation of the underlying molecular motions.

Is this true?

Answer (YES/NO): NO